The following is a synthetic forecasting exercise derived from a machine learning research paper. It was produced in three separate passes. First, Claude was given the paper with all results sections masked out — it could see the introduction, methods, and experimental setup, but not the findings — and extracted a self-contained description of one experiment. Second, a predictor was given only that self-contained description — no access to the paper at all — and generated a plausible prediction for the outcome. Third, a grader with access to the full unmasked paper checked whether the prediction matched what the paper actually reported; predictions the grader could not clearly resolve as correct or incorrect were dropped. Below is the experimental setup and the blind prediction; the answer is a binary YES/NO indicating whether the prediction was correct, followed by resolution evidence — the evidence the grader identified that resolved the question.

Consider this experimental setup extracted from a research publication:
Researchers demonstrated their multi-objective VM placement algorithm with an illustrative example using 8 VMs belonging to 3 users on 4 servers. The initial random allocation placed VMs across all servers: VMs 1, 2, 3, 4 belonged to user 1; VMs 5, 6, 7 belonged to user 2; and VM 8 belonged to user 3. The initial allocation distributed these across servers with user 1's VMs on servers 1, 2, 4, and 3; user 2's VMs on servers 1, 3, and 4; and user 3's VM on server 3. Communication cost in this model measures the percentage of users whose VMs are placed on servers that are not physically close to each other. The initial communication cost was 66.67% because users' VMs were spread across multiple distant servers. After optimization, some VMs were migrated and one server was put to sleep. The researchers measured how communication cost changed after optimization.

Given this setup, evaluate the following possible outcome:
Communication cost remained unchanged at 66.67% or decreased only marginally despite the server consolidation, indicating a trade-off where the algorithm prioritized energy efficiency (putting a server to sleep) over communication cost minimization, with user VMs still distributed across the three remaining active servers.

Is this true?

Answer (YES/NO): NO